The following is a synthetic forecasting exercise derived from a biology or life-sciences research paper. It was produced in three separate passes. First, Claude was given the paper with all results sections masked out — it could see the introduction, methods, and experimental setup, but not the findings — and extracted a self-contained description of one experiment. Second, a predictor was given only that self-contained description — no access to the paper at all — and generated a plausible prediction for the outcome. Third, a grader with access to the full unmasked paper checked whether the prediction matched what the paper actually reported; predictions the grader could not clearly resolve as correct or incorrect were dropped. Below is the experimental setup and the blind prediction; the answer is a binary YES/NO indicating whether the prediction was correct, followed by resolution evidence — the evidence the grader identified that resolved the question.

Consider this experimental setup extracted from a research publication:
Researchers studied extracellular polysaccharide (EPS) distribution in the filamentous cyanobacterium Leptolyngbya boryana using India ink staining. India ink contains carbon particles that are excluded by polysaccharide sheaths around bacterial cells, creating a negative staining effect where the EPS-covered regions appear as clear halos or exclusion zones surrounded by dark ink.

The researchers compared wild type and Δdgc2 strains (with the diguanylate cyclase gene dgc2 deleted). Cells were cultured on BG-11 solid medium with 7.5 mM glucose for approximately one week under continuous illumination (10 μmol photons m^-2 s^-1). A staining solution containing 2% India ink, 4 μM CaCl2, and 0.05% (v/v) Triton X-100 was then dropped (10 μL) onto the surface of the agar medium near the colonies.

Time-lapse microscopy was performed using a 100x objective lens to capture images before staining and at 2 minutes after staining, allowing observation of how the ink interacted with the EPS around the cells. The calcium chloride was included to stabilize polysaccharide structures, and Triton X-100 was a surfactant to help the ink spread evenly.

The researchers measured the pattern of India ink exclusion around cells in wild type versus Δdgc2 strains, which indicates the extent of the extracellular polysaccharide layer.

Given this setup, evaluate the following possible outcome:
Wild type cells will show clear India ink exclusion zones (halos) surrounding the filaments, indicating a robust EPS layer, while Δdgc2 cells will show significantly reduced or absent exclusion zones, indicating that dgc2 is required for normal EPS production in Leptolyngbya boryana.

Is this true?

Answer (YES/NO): NO